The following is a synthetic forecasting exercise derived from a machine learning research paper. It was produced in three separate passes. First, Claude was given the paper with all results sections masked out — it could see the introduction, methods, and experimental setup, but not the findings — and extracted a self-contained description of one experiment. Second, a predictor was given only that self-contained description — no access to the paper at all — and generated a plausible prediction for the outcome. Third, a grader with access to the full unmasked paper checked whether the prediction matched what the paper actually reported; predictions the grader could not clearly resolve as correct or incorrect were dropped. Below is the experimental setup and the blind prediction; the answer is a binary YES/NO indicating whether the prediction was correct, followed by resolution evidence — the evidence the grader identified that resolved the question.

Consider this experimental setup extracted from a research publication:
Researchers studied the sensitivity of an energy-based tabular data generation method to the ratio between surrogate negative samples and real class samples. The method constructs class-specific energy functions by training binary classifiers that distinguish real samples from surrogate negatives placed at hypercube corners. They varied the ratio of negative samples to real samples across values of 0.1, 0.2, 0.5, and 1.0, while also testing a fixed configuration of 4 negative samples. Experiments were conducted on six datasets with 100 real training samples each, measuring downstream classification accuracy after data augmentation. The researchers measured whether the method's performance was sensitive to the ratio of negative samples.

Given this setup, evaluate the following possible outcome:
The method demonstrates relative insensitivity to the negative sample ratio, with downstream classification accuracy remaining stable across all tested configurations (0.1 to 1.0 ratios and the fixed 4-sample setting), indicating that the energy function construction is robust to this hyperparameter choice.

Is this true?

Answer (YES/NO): YES